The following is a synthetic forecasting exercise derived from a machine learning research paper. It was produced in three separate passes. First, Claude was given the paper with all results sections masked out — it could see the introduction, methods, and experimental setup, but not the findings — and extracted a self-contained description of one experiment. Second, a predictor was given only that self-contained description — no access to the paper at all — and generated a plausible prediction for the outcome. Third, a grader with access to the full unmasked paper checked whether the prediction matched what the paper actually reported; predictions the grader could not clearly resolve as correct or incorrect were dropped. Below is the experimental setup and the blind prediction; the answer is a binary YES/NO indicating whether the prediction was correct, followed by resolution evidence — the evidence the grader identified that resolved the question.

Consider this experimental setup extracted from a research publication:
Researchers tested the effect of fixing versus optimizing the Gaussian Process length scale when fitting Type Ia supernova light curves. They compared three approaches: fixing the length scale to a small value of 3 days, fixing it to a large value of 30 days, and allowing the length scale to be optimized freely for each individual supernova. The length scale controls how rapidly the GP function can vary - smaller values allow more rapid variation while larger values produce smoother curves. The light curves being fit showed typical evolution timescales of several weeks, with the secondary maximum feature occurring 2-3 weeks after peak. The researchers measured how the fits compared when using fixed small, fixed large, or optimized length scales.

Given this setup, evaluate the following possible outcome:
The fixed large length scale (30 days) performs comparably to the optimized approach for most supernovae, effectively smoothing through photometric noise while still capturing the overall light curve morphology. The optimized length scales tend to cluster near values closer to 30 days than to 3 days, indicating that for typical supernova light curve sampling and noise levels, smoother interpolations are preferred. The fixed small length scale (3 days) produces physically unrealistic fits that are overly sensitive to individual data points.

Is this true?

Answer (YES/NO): NO